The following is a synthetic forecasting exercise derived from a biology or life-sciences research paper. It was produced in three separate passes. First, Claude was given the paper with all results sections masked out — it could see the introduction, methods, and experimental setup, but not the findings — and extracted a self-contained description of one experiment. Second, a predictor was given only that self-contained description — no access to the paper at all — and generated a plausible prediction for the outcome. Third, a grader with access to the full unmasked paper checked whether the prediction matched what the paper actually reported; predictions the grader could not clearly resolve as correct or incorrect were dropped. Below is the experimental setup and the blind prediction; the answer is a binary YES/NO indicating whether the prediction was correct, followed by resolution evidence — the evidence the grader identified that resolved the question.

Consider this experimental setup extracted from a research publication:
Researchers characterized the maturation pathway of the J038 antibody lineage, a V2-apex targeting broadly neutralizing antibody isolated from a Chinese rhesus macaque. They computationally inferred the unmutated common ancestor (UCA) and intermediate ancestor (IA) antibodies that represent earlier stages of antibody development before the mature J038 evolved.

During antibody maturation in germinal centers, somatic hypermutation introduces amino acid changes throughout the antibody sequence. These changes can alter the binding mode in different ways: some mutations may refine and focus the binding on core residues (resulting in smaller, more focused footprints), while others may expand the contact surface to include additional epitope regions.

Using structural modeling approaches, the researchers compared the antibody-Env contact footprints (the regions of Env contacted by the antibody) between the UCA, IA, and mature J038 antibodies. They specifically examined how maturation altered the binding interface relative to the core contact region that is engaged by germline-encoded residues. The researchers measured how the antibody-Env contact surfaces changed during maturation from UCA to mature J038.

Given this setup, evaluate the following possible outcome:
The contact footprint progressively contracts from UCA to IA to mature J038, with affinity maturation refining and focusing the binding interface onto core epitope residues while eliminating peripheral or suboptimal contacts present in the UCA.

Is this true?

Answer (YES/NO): NO